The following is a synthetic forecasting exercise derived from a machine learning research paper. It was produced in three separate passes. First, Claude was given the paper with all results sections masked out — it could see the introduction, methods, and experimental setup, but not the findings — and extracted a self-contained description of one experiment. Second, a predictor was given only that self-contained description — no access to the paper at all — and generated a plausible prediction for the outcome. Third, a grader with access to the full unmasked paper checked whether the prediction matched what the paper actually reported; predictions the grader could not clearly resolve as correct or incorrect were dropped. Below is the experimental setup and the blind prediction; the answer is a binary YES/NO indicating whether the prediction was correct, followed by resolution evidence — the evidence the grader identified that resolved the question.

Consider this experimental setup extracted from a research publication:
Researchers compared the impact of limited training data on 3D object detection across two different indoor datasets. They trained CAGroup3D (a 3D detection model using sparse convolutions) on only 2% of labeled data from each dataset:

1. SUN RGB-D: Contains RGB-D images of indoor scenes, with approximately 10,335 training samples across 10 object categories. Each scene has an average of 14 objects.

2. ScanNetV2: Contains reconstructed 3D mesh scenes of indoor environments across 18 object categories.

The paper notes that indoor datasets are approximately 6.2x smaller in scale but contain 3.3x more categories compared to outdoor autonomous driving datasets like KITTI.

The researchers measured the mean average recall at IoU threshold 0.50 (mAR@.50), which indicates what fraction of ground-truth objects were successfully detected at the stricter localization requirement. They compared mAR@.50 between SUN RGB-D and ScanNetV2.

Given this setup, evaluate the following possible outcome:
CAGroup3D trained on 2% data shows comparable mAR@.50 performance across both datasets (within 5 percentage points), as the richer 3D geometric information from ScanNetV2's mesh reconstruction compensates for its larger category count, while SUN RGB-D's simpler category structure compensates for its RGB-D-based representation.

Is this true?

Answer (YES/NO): NO